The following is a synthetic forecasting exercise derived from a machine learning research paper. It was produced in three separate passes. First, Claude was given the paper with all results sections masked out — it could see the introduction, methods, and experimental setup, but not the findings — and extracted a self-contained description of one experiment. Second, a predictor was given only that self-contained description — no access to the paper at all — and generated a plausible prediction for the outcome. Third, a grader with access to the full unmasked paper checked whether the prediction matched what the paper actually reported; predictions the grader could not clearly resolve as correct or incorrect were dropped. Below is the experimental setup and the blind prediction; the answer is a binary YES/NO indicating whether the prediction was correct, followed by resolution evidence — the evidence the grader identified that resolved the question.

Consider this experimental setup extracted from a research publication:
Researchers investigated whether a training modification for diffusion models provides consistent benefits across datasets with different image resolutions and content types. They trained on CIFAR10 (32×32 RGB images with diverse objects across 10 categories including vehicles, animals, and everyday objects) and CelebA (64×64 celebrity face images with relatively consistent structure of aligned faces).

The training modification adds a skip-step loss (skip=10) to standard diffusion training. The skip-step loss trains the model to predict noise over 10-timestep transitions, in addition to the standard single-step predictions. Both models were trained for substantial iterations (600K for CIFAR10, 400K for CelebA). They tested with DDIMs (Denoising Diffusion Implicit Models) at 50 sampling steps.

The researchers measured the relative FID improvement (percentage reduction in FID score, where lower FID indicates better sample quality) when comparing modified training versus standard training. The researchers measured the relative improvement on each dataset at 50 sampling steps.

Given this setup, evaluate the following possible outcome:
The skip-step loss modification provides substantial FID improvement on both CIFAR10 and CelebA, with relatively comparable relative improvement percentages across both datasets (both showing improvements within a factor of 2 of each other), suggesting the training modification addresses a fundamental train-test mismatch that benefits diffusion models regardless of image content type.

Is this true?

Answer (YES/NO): YES